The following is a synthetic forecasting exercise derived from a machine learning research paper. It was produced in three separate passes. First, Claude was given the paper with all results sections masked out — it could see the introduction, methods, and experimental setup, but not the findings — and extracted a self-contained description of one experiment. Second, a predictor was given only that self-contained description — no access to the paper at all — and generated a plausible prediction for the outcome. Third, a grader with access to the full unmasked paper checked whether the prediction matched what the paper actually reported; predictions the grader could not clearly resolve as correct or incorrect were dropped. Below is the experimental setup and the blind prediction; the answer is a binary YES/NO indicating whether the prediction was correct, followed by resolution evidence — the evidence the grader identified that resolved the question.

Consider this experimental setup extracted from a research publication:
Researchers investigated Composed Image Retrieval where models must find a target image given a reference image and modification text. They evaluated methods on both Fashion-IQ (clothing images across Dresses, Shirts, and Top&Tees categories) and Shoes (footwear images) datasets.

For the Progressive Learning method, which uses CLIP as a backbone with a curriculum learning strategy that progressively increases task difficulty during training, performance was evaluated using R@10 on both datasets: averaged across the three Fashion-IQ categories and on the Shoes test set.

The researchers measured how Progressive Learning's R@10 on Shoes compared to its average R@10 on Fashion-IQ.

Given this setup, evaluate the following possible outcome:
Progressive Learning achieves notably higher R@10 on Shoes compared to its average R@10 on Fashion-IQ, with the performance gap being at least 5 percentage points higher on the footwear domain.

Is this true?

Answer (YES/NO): YES